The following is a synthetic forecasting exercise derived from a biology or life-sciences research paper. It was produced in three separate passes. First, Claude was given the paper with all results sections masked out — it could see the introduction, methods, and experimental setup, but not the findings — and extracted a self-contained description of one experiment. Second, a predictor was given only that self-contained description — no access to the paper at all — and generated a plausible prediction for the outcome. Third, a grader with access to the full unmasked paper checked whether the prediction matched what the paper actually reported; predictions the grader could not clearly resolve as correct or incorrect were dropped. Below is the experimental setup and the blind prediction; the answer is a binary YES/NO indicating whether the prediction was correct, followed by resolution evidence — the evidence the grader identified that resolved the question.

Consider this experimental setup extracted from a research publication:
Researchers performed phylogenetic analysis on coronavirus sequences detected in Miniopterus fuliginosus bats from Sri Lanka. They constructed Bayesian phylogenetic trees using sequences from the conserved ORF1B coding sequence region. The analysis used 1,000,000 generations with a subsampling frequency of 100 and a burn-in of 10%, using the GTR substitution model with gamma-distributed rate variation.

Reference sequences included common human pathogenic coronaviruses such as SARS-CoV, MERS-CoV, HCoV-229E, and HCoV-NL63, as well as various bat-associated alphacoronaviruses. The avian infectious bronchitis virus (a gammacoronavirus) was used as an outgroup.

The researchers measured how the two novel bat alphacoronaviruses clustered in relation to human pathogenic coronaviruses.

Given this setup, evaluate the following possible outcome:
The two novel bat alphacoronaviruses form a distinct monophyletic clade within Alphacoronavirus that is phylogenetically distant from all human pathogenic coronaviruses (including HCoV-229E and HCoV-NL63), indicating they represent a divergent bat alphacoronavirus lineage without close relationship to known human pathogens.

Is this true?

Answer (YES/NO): NO